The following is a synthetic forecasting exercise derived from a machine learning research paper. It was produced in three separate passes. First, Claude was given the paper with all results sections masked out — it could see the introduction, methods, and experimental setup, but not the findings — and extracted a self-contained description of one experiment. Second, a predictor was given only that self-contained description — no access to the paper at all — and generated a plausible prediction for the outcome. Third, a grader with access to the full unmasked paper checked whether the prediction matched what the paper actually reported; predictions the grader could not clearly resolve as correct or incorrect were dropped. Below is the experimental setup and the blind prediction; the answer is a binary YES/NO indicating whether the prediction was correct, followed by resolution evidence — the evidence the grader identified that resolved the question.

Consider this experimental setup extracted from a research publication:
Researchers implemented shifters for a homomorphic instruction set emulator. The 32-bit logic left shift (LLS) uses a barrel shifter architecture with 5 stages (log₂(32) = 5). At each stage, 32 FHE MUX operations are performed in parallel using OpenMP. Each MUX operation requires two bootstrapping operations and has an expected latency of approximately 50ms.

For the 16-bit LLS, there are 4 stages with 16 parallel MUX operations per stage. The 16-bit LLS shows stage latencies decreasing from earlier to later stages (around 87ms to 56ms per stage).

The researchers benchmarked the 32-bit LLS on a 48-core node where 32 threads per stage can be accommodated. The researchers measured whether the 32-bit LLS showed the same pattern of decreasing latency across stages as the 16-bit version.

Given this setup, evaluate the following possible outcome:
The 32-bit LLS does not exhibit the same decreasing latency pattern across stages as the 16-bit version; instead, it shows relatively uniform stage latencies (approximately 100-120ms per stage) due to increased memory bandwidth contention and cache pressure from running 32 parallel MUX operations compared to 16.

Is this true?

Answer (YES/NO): NO